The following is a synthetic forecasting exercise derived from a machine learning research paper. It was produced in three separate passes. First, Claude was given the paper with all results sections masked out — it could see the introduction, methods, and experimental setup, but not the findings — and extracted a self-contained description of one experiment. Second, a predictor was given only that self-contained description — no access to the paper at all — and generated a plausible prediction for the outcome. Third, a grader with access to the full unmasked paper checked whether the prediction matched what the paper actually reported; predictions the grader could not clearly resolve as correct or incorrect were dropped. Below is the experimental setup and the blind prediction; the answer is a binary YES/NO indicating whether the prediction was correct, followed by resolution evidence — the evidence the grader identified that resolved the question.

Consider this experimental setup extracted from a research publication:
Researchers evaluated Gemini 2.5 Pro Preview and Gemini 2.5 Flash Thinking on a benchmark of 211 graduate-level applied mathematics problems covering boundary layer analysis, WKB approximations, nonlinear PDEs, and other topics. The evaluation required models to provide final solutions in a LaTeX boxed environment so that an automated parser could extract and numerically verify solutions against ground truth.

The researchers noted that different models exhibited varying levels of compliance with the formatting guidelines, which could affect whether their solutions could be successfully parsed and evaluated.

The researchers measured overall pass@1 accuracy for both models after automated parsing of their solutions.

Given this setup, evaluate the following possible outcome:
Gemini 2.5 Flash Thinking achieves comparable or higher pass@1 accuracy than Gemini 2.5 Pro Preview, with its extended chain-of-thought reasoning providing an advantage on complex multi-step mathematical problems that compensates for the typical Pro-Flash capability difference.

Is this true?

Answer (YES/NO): YES